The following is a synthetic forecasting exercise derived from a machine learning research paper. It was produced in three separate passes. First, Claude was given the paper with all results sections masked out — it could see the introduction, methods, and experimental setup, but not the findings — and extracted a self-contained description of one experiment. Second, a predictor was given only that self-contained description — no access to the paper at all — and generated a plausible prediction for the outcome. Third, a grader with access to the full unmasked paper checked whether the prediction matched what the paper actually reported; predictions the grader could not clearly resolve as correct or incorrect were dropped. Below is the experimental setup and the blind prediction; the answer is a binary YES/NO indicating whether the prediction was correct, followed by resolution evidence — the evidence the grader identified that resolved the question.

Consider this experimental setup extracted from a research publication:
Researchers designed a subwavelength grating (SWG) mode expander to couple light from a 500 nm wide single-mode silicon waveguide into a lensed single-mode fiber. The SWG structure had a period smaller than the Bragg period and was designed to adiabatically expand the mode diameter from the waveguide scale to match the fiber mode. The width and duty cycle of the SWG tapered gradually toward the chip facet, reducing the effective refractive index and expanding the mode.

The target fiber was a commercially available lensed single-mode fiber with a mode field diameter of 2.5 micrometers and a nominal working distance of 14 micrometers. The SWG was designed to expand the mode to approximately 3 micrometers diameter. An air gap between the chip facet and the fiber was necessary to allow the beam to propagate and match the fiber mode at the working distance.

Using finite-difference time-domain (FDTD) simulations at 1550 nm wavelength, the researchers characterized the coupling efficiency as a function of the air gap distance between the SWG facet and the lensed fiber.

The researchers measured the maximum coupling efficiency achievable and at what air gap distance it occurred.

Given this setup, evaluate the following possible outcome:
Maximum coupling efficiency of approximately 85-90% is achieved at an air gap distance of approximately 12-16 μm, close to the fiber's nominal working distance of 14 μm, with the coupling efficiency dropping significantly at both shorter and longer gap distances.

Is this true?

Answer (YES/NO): NO